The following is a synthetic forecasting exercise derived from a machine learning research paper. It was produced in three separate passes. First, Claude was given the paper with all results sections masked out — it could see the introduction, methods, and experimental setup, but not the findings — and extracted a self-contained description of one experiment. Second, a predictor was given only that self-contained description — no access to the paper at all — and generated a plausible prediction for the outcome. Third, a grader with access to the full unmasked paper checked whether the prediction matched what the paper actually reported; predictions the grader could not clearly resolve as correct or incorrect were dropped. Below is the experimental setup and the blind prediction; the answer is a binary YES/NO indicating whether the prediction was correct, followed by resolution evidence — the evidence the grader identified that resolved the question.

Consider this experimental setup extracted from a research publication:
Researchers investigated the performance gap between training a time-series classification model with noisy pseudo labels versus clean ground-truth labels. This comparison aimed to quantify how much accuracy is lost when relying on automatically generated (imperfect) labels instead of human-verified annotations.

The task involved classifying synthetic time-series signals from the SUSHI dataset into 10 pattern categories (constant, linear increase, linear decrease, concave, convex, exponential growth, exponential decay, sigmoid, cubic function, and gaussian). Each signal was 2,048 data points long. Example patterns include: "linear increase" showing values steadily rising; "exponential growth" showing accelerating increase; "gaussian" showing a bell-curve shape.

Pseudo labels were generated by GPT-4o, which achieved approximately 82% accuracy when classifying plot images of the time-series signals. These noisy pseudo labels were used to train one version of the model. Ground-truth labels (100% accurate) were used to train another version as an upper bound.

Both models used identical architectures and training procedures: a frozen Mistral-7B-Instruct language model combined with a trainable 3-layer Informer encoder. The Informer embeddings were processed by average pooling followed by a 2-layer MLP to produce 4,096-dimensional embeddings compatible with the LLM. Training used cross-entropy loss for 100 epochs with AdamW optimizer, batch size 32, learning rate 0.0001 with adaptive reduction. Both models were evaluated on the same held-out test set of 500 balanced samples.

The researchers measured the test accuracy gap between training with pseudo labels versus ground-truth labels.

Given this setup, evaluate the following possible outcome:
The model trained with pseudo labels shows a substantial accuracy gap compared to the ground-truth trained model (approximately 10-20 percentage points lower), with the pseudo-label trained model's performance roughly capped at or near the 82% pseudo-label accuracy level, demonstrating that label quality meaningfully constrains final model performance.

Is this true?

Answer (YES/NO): NO